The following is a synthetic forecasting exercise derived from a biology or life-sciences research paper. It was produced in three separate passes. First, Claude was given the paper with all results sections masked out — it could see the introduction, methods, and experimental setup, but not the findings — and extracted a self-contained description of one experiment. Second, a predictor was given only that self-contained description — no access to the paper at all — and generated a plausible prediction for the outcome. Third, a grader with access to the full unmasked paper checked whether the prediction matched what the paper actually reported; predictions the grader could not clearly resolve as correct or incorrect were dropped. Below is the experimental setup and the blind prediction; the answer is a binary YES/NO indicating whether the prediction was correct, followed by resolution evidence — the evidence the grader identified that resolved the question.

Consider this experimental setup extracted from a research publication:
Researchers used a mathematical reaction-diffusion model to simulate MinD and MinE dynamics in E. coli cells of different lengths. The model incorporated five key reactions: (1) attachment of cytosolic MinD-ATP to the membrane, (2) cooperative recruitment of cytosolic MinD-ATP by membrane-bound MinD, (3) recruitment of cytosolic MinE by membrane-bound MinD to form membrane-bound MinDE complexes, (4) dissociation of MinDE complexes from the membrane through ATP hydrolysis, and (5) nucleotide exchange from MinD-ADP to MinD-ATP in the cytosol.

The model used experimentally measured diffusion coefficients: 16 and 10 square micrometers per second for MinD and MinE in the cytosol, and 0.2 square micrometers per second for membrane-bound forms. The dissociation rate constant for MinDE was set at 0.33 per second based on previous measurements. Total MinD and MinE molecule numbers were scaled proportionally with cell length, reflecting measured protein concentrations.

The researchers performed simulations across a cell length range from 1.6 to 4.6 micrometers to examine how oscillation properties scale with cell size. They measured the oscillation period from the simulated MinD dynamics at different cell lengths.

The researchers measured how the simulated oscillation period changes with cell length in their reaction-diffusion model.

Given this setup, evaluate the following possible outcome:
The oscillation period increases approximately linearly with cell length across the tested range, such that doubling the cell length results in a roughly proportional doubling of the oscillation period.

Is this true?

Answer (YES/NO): NO